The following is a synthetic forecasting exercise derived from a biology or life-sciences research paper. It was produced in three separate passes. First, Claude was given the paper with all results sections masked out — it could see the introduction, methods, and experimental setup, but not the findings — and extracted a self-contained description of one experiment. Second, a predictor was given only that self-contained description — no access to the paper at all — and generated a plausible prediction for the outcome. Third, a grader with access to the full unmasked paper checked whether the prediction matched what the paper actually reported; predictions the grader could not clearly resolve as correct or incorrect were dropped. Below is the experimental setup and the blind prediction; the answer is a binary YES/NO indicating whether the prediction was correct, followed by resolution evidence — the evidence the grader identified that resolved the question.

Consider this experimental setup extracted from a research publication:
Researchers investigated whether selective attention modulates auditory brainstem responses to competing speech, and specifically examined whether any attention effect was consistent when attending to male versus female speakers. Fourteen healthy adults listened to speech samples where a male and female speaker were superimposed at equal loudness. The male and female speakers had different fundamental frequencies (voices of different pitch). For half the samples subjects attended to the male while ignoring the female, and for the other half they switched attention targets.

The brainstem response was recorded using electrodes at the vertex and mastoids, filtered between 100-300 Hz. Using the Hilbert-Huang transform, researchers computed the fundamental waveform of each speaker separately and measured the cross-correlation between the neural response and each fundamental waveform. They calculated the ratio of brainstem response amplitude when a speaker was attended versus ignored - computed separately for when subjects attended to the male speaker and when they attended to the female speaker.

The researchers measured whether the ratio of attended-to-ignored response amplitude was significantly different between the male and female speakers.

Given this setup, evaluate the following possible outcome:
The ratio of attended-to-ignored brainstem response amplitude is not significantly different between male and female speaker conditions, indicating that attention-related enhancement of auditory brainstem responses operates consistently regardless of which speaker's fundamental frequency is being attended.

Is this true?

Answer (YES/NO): YES